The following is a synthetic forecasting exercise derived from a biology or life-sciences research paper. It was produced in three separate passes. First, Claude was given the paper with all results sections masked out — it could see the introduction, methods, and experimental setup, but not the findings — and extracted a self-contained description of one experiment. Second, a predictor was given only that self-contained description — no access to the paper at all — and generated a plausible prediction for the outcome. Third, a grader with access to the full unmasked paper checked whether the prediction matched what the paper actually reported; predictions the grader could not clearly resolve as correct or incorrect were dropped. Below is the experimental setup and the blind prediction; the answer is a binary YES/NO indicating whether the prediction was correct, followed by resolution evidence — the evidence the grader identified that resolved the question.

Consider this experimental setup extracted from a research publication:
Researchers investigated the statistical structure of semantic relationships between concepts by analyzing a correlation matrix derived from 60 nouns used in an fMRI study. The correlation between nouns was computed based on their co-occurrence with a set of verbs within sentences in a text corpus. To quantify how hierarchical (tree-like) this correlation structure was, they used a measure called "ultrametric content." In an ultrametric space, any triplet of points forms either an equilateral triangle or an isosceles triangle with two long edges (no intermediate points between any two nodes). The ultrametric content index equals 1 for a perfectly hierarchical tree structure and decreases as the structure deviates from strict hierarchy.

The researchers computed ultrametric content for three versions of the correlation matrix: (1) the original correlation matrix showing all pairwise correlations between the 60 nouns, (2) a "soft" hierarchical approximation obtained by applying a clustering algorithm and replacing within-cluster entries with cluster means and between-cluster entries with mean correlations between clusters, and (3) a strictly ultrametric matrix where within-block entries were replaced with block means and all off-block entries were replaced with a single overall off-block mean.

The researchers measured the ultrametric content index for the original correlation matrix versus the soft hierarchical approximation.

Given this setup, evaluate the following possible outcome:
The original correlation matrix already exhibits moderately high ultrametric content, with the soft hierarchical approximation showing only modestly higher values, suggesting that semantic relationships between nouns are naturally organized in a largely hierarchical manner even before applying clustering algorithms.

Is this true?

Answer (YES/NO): NO